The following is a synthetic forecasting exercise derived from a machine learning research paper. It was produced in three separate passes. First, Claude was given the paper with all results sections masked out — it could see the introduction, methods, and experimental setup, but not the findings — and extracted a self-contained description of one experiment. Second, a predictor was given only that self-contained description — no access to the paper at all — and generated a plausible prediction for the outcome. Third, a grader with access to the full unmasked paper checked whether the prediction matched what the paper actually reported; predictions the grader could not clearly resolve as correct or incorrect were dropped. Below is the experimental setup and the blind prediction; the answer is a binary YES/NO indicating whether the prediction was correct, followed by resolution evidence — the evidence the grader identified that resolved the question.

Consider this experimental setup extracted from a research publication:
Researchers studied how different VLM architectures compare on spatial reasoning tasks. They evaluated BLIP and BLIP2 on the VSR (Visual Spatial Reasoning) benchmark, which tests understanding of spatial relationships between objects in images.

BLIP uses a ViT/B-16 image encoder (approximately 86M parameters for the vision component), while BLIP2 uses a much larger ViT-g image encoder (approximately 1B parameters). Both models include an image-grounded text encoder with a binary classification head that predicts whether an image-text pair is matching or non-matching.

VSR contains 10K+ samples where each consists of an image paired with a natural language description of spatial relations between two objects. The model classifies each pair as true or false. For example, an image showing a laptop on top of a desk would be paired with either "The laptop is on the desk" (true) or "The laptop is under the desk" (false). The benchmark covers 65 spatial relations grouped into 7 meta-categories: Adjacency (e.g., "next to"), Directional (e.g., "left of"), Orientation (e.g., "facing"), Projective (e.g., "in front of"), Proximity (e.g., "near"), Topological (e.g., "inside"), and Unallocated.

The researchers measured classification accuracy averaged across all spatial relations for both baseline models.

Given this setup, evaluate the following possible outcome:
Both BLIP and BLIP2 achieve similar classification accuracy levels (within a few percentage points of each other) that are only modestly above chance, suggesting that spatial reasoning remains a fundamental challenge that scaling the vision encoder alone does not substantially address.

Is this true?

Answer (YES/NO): YES